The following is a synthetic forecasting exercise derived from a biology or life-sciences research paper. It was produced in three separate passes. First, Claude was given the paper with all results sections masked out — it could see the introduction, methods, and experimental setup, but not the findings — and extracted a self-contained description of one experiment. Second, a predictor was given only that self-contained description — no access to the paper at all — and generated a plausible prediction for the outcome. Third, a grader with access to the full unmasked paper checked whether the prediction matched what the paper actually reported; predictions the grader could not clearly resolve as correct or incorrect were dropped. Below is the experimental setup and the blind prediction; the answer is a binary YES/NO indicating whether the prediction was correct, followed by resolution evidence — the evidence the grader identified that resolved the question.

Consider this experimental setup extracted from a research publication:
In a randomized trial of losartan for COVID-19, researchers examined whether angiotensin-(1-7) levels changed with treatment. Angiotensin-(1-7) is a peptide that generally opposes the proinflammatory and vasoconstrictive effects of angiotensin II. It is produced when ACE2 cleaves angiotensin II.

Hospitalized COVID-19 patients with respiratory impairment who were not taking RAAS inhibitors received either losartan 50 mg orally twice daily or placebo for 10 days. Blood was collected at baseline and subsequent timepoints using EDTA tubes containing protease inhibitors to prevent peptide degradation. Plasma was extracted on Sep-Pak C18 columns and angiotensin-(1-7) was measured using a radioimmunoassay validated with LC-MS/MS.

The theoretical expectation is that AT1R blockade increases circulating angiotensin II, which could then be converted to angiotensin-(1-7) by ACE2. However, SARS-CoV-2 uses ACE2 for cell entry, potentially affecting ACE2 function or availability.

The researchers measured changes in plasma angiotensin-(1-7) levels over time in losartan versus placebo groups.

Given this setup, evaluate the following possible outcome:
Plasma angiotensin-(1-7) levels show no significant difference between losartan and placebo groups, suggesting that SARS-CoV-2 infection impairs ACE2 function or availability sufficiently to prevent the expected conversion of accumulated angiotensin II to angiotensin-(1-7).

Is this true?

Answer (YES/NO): YES